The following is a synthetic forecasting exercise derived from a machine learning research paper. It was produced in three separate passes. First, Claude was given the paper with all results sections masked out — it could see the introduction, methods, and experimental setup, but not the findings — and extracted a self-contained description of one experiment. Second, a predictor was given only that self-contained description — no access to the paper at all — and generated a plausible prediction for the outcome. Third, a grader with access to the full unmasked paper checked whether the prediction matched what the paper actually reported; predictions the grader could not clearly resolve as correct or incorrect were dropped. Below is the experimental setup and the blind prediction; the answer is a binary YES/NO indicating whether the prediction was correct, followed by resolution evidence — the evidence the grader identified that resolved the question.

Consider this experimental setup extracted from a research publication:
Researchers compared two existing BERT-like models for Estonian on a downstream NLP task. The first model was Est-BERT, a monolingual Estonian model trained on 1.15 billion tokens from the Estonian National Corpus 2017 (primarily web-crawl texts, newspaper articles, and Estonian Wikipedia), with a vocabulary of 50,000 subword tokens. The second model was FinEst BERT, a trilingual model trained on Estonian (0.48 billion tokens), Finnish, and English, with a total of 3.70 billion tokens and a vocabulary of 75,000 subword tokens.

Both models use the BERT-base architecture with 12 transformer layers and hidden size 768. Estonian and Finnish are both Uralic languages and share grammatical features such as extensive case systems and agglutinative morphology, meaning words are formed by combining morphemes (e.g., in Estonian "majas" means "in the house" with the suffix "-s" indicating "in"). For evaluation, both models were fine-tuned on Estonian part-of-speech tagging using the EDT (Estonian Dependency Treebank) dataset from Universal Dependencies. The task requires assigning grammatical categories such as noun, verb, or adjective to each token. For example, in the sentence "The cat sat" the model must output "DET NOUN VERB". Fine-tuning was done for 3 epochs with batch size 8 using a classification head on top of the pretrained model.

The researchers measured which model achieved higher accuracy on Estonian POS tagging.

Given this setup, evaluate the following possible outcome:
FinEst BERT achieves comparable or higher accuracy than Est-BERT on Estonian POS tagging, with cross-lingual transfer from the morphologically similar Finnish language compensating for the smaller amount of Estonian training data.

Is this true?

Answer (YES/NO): YES